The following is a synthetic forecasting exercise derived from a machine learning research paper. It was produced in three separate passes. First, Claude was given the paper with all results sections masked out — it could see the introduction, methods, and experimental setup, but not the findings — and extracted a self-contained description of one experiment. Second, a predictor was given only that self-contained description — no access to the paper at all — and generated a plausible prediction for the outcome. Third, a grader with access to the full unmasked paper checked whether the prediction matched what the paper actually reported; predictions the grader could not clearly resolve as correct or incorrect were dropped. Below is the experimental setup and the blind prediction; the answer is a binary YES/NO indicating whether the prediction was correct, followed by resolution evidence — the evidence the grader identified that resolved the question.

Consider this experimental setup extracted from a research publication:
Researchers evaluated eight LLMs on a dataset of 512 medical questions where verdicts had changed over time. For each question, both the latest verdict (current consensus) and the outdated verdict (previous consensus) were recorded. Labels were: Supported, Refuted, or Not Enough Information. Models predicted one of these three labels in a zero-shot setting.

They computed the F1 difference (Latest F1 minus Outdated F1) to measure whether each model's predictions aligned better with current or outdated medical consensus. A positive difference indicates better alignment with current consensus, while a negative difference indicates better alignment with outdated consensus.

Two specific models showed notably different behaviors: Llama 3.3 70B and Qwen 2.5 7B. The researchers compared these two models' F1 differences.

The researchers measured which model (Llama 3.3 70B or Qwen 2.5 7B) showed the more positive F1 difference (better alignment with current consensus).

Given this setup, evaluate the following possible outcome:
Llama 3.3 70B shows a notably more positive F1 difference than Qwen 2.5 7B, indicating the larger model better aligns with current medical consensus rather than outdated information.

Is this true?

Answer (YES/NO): YES